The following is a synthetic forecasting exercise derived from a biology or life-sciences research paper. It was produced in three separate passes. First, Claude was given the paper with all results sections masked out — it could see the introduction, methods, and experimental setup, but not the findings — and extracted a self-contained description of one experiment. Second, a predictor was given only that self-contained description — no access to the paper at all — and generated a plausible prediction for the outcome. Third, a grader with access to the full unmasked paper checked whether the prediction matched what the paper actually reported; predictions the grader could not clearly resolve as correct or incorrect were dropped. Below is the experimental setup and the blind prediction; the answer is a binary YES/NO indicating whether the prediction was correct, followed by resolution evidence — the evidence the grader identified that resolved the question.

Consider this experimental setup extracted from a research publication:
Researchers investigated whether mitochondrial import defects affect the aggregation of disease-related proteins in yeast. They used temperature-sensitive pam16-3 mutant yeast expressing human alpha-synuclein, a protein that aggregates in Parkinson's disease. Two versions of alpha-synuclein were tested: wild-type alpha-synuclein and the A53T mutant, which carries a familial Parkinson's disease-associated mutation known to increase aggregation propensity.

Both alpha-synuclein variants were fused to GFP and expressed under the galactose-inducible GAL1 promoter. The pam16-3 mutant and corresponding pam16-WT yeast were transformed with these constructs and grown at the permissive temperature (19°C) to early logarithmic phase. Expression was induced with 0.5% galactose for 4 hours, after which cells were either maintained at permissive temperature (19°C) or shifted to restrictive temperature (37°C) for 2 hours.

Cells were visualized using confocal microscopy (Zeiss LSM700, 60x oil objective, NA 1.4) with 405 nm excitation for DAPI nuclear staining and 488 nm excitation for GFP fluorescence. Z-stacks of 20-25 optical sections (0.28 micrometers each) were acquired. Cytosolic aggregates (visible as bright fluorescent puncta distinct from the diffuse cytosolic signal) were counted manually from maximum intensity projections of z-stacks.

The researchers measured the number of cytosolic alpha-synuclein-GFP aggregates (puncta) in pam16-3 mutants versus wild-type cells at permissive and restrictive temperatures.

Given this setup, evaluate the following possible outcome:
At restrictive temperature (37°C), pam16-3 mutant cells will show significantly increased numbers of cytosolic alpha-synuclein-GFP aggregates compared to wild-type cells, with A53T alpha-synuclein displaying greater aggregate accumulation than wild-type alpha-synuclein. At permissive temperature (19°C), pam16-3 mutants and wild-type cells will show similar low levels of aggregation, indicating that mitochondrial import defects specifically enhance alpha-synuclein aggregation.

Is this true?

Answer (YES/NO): NO